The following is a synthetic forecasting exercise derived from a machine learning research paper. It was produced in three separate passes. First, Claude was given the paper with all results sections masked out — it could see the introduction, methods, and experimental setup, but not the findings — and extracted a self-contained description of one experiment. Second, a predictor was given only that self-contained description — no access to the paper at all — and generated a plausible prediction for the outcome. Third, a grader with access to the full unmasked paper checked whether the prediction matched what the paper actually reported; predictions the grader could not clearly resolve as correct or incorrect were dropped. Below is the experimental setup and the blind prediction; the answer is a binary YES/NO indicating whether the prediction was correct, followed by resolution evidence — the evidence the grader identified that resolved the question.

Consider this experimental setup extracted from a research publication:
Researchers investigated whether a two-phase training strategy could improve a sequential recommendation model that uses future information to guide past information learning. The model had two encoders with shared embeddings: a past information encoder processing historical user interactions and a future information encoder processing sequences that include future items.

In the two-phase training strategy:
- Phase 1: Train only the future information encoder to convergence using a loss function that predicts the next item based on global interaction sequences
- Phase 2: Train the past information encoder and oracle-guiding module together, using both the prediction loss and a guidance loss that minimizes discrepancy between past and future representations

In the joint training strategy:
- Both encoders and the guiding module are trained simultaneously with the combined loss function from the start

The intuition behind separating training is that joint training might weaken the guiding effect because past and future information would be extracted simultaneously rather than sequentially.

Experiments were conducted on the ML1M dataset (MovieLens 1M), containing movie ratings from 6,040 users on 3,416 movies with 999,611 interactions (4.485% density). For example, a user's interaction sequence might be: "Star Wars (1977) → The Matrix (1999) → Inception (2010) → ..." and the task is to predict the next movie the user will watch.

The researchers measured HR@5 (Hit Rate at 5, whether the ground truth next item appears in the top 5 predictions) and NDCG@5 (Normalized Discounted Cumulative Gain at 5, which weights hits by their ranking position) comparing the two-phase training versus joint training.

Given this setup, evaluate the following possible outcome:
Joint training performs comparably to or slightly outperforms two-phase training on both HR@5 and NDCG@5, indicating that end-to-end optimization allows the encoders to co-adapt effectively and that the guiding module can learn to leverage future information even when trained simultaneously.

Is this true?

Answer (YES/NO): NO